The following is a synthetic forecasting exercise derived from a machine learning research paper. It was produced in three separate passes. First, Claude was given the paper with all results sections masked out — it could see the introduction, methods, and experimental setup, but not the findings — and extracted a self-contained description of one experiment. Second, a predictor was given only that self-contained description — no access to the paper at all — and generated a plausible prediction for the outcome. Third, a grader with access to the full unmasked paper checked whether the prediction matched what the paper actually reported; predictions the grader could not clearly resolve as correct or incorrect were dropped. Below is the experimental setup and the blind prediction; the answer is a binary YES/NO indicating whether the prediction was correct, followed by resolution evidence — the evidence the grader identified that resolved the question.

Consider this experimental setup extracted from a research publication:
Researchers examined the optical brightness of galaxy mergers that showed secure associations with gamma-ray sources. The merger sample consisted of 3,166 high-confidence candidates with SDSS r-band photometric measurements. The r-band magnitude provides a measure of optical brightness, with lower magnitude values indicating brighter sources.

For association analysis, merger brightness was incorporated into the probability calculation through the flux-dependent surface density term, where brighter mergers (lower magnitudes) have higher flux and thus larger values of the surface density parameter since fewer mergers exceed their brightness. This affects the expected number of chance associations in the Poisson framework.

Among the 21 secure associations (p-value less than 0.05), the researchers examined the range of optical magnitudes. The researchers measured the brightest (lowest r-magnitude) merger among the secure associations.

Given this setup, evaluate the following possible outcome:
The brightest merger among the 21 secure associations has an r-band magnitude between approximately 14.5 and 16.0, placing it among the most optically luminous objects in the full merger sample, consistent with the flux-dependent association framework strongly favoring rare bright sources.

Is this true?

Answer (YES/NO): NO